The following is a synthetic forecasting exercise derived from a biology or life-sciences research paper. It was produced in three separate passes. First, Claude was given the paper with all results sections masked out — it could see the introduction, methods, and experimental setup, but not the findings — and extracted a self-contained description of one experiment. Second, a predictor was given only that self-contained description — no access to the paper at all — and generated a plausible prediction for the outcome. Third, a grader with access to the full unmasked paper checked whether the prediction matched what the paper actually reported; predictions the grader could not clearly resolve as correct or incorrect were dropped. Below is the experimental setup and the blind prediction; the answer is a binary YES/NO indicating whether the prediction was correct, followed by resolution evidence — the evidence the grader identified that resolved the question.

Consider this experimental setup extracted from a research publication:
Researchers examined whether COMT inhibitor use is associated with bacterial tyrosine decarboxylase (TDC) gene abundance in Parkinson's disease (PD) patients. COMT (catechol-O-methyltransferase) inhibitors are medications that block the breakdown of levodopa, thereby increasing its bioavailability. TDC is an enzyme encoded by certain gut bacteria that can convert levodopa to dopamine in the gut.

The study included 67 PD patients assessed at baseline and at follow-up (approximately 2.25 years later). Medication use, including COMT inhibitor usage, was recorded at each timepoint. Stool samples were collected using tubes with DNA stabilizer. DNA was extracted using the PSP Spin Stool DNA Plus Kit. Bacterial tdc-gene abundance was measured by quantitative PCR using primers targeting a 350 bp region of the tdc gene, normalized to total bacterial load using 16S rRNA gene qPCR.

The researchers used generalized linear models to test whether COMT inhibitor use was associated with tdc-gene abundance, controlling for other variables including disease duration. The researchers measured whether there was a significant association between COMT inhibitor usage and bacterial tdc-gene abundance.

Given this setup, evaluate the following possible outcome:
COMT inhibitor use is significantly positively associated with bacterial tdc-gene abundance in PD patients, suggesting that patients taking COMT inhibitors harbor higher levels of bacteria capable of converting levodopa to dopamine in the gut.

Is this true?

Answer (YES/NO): YES